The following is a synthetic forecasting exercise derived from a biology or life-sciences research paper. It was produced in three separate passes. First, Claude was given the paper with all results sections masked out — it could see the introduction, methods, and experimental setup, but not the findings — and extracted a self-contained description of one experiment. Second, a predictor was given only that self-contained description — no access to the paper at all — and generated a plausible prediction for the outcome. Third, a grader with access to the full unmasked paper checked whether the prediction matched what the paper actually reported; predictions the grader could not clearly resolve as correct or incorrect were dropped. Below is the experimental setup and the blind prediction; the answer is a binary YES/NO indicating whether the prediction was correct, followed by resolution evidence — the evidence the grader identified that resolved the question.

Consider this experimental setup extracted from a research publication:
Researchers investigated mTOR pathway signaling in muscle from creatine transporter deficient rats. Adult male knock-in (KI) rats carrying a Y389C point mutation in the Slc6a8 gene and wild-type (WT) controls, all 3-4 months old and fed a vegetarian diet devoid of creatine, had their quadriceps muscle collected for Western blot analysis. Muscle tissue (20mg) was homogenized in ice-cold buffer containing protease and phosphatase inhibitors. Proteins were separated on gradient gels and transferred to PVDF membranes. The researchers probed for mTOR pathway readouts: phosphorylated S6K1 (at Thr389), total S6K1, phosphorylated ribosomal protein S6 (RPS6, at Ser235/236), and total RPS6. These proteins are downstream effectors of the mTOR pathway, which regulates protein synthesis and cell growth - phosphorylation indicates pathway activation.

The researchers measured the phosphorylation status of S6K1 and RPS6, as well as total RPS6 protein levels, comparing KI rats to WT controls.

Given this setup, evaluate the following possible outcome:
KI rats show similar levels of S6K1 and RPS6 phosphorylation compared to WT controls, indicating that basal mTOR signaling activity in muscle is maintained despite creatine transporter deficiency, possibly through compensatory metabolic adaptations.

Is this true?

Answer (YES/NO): NO